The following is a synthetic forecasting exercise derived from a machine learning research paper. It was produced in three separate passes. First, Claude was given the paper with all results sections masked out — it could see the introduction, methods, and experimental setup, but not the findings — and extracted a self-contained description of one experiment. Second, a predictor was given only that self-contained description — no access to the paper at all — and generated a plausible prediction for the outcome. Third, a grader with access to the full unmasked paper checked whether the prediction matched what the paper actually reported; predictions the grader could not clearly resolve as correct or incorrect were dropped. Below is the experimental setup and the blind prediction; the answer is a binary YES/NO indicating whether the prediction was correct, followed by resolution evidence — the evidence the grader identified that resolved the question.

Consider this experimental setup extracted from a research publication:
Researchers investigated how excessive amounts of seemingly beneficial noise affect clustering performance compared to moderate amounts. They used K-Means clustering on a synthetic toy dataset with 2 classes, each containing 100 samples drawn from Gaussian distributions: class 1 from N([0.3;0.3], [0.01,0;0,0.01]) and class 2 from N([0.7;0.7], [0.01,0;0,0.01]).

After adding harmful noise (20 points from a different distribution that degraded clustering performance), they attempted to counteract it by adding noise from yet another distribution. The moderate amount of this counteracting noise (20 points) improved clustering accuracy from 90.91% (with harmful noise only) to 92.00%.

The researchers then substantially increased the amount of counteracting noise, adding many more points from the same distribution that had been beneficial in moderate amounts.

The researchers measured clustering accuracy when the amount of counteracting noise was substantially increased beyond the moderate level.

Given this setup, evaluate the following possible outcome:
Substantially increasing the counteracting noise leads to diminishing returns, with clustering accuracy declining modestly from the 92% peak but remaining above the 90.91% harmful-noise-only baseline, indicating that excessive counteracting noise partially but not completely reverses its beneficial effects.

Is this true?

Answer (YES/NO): NO